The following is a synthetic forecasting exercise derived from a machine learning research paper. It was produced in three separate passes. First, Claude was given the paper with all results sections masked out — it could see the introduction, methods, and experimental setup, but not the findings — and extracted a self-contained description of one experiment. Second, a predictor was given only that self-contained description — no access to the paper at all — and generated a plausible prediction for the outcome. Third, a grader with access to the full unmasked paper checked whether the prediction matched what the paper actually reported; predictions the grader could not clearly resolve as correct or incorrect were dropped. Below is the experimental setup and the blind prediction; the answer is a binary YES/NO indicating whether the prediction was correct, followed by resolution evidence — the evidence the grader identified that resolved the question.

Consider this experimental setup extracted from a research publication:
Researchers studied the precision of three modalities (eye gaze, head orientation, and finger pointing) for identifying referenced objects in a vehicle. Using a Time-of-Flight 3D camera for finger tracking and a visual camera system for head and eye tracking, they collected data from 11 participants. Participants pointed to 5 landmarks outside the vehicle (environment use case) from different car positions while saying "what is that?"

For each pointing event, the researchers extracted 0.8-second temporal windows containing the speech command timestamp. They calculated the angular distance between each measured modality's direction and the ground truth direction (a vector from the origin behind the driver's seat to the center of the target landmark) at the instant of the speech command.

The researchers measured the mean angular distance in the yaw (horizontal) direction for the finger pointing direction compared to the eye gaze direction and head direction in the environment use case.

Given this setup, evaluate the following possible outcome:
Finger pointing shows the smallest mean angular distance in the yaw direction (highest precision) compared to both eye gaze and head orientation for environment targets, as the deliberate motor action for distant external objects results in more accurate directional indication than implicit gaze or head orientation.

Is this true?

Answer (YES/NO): NO